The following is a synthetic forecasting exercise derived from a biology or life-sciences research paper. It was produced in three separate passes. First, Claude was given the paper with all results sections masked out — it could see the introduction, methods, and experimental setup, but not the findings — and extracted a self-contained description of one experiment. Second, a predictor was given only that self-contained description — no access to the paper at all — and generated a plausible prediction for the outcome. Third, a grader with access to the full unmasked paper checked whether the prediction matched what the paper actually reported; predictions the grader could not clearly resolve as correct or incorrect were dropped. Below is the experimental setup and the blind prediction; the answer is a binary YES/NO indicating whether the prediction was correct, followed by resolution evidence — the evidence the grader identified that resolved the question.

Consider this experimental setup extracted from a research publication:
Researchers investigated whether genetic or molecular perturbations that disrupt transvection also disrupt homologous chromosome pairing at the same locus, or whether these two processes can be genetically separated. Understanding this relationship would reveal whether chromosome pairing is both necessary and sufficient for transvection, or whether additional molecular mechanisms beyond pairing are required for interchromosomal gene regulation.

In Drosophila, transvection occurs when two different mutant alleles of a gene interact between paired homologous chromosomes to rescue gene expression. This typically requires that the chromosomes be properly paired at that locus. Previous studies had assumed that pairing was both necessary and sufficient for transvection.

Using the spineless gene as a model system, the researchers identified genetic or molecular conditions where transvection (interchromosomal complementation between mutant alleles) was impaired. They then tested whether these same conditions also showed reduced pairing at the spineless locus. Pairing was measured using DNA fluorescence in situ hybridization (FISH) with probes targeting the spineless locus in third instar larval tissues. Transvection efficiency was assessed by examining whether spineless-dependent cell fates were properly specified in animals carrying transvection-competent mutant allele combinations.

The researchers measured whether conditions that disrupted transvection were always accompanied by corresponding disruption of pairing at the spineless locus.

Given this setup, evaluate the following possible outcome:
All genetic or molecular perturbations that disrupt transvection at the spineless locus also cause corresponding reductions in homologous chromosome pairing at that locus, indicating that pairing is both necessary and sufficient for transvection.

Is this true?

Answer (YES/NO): NO